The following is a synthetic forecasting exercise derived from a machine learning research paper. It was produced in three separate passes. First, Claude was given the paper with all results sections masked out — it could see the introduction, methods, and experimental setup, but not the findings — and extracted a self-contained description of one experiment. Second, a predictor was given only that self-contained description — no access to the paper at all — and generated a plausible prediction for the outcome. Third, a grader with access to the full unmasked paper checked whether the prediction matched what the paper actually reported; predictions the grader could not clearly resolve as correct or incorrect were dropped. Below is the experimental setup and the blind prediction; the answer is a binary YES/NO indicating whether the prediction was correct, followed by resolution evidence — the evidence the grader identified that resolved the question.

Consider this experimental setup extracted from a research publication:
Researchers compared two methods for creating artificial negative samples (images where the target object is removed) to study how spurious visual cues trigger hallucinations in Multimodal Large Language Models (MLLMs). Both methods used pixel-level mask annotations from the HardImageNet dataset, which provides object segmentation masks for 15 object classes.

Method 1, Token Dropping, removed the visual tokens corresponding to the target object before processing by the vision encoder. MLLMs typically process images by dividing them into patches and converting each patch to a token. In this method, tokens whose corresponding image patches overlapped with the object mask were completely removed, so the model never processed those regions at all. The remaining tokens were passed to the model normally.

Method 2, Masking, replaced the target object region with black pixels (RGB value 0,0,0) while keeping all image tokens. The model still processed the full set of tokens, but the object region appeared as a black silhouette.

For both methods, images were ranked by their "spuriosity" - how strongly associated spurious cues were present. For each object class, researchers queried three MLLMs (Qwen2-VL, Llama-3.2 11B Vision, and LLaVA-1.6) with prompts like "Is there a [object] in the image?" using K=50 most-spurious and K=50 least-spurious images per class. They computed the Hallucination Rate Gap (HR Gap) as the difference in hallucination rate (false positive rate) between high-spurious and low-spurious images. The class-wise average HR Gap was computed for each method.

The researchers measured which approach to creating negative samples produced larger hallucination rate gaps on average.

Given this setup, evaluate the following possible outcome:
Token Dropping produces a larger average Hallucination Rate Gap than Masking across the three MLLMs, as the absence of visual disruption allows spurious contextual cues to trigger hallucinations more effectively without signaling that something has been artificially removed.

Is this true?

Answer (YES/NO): NO